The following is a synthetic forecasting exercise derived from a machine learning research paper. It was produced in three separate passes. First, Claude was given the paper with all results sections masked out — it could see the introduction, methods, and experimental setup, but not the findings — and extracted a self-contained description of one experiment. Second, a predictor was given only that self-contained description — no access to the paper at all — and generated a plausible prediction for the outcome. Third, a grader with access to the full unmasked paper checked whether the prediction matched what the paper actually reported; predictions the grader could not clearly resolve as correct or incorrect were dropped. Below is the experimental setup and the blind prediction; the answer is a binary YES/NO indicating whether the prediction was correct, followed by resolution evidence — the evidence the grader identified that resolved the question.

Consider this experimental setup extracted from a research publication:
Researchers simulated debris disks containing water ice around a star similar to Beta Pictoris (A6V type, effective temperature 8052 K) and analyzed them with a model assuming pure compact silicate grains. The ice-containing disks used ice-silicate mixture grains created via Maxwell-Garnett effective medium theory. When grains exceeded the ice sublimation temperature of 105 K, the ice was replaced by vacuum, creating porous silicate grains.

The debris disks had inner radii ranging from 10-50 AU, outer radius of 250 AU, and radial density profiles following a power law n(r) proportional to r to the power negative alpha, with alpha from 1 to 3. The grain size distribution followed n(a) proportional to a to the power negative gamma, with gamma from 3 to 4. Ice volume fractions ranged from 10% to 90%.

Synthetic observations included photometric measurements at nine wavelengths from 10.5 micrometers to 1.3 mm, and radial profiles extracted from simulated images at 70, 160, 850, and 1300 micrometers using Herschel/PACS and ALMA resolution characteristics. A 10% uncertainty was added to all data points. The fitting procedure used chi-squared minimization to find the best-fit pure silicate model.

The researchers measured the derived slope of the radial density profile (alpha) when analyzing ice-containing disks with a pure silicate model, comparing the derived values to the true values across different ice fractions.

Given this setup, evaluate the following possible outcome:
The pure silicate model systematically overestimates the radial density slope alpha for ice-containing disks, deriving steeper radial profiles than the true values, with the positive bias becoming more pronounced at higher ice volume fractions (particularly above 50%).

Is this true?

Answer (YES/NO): NO